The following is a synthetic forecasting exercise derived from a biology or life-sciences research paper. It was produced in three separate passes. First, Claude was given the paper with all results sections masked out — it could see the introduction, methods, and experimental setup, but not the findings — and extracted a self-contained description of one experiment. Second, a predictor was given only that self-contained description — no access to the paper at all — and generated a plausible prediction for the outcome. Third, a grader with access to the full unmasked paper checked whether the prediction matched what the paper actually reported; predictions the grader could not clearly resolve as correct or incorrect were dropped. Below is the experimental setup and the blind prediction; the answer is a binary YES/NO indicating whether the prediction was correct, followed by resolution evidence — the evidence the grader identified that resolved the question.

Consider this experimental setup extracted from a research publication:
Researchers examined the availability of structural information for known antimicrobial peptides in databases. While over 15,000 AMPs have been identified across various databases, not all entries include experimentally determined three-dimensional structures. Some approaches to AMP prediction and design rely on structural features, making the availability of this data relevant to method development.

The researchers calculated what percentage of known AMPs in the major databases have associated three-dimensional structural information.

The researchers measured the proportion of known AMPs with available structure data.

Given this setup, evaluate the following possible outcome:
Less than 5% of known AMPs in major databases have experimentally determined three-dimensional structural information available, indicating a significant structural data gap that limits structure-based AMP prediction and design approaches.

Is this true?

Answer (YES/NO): YES